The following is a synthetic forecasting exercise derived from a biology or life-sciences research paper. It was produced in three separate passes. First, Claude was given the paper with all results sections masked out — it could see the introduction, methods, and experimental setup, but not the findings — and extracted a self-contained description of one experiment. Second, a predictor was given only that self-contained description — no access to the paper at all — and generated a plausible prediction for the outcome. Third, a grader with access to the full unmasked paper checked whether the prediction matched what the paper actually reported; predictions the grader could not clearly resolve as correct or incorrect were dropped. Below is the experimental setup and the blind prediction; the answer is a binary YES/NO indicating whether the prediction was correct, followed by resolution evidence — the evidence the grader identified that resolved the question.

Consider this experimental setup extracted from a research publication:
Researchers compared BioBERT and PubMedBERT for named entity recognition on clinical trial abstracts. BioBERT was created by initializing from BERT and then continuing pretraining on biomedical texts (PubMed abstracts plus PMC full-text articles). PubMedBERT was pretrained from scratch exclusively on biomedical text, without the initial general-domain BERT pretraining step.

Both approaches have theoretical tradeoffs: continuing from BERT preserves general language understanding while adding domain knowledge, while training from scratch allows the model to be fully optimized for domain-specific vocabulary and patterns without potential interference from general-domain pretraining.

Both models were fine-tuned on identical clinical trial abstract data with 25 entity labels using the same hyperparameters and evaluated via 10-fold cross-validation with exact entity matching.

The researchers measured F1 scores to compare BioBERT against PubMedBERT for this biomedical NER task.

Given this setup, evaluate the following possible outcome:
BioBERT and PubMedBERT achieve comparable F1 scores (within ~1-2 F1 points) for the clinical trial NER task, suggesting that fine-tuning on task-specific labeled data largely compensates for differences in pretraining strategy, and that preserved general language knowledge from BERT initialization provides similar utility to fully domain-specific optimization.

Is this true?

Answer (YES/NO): YES